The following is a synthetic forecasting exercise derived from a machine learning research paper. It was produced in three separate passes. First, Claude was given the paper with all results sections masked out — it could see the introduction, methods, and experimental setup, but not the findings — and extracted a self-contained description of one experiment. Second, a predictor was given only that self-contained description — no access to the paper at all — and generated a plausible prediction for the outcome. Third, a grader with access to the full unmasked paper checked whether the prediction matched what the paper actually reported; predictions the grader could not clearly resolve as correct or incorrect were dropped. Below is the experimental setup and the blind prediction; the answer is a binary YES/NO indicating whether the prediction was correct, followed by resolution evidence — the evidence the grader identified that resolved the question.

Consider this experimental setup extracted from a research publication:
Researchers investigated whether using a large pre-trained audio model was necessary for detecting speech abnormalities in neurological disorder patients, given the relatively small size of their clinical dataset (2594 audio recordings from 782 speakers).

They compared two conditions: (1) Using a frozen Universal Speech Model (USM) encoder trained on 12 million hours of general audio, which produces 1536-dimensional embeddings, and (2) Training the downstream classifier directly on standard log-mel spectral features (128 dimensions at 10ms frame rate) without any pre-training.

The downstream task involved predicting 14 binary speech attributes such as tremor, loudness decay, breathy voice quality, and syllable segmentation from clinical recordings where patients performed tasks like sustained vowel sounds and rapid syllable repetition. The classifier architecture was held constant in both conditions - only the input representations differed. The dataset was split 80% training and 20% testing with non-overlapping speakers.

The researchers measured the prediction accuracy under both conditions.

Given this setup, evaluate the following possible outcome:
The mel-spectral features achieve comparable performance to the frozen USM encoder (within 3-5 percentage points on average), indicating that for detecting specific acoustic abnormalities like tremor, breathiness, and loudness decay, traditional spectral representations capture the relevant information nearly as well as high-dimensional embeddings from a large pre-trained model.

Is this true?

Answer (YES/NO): NO